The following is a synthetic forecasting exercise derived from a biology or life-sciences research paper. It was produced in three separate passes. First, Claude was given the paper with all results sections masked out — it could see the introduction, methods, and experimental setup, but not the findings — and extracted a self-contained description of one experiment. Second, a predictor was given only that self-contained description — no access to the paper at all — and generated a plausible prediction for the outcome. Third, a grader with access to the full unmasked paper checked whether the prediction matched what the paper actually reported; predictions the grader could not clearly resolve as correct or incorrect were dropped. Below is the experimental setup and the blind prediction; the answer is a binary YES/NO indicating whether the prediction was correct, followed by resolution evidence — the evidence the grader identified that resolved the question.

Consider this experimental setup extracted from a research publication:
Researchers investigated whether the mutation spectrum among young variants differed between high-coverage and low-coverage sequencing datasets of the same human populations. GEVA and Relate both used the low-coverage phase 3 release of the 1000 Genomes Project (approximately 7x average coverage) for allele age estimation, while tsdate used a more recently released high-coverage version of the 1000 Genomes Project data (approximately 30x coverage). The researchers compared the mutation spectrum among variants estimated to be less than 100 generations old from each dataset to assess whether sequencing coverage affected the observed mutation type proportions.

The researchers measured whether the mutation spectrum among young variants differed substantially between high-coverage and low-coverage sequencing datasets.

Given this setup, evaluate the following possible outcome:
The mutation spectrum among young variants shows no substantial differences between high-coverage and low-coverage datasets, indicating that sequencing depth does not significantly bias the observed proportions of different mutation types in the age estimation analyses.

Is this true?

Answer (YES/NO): YES